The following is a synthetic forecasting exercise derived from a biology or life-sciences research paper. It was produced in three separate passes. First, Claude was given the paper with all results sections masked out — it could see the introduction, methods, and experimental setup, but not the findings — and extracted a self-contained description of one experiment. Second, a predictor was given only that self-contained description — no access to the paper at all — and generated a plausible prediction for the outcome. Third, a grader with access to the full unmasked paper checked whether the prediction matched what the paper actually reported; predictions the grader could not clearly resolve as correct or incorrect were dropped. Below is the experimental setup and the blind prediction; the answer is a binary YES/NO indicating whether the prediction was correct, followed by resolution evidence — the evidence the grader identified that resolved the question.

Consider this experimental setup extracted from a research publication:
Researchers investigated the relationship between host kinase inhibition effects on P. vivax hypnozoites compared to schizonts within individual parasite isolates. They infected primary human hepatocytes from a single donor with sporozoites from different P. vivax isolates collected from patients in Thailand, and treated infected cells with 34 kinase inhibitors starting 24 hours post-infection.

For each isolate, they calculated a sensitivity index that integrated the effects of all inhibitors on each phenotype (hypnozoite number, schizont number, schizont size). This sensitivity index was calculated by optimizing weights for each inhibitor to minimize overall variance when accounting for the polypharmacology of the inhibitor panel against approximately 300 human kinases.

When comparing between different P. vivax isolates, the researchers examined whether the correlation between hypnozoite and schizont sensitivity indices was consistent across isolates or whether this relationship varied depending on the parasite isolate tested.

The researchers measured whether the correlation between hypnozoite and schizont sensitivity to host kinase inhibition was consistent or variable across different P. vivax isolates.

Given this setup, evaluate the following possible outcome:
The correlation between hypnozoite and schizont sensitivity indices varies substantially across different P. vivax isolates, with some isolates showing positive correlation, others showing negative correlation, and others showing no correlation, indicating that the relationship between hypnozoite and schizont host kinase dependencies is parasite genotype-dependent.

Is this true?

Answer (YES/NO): NO